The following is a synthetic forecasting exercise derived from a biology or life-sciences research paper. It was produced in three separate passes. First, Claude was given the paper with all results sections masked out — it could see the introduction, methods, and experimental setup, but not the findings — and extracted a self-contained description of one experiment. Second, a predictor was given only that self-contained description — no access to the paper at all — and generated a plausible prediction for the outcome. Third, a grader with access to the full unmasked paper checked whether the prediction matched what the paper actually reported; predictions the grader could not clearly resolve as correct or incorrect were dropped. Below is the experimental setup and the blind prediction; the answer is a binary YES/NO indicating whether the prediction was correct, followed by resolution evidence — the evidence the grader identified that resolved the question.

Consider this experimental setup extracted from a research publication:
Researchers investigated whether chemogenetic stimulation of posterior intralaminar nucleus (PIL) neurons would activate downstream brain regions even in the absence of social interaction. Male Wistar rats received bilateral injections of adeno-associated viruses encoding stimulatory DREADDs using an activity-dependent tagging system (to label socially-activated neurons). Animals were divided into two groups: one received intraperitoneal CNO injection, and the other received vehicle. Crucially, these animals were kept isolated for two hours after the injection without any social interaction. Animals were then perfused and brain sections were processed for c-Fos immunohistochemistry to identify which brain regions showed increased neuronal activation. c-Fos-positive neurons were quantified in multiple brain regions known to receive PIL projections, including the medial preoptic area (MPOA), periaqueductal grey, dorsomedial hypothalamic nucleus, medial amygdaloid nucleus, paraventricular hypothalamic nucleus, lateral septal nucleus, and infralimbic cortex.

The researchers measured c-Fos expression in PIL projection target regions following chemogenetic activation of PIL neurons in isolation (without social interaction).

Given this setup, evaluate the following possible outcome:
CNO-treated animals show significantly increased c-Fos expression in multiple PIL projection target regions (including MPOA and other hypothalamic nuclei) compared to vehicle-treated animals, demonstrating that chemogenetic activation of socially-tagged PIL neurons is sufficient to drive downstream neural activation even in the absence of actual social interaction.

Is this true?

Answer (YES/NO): NO